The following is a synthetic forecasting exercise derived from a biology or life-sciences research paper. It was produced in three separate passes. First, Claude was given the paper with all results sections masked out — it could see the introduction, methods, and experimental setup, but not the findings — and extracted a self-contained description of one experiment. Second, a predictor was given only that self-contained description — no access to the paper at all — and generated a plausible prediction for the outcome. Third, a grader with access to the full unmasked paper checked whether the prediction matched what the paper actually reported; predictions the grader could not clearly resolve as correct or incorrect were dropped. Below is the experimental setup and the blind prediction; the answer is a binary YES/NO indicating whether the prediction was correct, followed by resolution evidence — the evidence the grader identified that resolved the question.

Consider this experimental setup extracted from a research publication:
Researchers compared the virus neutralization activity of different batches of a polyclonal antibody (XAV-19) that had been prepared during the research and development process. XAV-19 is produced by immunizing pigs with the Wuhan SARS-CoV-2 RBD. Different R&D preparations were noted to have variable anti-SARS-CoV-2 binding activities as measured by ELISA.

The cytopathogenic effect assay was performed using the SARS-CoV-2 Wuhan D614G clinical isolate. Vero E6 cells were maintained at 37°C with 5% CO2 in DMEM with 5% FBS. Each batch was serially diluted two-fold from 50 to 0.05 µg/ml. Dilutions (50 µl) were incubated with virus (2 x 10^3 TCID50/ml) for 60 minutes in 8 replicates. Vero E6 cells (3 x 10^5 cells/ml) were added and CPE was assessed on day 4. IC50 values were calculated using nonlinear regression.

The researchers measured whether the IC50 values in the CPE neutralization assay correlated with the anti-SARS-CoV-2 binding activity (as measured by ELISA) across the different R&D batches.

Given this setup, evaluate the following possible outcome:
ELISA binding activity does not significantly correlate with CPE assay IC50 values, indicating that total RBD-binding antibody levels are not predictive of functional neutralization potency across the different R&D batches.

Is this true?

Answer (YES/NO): NO